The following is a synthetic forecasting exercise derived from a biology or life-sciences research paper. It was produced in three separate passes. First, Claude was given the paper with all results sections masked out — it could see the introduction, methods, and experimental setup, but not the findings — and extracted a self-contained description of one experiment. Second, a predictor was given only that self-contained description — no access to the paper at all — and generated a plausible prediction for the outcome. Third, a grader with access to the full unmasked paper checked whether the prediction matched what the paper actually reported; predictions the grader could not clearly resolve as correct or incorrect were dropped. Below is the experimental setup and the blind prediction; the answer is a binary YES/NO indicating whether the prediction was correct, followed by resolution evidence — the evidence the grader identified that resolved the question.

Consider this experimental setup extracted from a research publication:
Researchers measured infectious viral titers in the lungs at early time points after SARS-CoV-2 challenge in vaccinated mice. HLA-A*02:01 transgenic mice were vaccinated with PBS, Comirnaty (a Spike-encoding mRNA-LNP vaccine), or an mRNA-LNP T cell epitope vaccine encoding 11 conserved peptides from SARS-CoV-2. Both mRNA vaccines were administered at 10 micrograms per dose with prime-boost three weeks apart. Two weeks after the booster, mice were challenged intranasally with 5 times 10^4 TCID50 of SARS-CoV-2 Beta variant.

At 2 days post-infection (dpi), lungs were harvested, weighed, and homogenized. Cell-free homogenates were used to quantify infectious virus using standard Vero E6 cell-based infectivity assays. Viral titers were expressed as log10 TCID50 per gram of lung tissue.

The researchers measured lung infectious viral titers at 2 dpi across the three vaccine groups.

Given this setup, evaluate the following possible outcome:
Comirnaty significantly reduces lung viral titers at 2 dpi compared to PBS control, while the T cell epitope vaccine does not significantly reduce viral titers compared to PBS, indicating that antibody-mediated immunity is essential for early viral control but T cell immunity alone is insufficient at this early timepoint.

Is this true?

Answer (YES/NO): NO